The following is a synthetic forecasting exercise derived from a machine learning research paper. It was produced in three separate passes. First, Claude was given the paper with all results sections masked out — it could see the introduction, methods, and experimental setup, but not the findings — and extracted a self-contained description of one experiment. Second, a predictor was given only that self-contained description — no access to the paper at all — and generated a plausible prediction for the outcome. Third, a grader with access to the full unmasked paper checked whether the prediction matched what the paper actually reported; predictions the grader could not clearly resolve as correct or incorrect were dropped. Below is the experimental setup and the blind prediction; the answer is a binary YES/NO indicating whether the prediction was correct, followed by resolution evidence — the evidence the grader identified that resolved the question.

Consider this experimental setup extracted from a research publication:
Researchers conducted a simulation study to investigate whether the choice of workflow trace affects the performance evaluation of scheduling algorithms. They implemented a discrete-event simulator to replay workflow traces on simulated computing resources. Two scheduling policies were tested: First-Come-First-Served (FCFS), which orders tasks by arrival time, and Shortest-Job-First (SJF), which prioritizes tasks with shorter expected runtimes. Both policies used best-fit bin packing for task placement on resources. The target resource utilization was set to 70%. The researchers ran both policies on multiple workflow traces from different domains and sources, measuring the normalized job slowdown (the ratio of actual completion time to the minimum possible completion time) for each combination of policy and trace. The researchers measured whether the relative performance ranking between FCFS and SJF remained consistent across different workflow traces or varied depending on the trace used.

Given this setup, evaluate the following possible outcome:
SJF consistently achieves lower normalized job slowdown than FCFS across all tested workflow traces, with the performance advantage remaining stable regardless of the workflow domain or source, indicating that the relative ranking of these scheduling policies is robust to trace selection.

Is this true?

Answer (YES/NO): NO